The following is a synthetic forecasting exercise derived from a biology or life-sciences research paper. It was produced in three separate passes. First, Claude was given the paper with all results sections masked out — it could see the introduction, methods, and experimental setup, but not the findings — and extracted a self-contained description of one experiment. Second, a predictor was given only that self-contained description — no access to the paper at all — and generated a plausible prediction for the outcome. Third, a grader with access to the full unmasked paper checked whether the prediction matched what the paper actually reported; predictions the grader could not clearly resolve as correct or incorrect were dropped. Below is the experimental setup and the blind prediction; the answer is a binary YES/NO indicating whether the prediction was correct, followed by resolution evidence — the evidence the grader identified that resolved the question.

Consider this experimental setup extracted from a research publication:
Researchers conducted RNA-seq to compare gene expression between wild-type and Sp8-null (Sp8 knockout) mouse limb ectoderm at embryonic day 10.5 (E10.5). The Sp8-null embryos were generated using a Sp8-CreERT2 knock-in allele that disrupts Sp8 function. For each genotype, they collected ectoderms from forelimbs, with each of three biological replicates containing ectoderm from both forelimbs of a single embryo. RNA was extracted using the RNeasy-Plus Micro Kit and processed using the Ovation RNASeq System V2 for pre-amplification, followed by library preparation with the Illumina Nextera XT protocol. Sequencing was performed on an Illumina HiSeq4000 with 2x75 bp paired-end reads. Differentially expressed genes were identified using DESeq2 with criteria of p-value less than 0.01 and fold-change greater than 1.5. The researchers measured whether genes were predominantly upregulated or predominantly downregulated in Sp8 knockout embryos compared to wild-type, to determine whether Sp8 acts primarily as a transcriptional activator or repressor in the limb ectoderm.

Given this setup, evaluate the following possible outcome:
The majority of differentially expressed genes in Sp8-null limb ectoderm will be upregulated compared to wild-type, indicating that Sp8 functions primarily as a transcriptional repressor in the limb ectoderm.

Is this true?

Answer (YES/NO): NO